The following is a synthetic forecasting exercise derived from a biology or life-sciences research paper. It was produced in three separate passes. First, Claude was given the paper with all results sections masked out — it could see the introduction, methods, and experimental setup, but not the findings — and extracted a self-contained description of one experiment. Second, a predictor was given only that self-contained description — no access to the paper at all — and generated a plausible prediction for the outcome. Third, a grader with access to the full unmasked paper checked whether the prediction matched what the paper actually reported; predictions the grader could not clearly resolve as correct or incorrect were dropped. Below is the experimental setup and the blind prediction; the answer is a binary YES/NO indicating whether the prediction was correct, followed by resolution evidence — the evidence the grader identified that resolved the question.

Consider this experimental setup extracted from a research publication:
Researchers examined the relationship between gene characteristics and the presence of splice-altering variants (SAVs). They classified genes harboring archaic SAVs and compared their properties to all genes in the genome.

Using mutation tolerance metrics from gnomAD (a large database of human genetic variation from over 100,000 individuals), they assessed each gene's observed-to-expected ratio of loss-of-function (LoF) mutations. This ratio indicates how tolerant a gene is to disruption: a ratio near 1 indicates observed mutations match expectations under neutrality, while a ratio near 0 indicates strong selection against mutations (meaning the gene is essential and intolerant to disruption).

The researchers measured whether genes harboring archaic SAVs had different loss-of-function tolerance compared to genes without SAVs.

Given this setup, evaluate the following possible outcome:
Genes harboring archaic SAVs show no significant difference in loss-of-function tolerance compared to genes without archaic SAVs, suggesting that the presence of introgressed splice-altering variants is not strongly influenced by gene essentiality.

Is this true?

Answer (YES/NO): YES